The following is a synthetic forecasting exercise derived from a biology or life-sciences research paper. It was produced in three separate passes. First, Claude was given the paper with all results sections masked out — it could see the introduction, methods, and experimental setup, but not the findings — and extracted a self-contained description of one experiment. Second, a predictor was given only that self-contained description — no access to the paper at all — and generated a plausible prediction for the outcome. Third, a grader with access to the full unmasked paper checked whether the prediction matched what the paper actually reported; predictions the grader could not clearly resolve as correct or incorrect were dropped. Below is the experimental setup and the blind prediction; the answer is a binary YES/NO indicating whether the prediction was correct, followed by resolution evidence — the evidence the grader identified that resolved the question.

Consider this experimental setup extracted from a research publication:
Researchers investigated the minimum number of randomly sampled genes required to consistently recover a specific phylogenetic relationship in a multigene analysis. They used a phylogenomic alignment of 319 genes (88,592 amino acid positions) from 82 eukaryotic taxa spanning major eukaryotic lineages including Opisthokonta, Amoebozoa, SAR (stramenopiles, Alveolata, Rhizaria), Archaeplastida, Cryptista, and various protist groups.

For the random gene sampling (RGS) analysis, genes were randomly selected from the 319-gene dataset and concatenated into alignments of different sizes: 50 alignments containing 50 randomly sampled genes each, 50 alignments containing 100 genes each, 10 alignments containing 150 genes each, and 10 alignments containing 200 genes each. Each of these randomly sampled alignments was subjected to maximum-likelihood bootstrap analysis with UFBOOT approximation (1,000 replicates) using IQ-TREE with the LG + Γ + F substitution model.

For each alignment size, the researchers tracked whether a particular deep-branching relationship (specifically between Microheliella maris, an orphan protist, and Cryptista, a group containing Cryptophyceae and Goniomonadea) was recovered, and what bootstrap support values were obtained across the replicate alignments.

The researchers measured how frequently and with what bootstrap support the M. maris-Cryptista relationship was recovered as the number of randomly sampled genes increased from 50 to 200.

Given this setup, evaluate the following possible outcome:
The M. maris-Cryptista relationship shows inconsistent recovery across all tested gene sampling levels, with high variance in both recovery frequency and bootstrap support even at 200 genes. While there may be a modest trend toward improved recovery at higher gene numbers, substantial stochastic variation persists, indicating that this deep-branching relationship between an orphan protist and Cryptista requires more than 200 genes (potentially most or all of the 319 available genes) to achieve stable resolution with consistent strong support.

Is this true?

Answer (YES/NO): NO